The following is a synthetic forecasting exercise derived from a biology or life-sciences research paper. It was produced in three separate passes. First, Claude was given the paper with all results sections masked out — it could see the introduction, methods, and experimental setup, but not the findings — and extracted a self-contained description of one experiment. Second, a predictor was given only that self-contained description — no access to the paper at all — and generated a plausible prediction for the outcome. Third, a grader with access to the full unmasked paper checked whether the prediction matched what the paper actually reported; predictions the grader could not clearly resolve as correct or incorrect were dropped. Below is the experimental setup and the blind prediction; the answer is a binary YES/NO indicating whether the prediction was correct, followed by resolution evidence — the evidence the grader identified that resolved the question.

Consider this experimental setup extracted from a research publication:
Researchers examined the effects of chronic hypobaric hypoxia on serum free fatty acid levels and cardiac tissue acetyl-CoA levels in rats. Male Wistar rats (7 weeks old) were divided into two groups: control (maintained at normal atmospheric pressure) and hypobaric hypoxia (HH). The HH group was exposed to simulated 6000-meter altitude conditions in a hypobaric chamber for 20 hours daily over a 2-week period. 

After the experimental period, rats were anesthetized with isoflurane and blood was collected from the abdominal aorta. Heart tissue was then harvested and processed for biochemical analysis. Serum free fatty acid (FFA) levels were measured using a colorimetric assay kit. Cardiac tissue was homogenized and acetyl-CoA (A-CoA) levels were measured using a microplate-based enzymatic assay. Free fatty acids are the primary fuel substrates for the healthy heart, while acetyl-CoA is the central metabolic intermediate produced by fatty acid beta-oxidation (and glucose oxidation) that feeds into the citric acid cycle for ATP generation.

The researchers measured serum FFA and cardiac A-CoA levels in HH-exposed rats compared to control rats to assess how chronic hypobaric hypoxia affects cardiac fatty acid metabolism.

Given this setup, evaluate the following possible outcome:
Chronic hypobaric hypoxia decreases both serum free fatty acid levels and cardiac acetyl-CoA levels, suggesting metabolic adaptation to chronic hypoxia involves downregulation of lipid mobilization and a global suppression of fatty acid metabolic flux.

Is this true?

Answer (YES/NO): NO